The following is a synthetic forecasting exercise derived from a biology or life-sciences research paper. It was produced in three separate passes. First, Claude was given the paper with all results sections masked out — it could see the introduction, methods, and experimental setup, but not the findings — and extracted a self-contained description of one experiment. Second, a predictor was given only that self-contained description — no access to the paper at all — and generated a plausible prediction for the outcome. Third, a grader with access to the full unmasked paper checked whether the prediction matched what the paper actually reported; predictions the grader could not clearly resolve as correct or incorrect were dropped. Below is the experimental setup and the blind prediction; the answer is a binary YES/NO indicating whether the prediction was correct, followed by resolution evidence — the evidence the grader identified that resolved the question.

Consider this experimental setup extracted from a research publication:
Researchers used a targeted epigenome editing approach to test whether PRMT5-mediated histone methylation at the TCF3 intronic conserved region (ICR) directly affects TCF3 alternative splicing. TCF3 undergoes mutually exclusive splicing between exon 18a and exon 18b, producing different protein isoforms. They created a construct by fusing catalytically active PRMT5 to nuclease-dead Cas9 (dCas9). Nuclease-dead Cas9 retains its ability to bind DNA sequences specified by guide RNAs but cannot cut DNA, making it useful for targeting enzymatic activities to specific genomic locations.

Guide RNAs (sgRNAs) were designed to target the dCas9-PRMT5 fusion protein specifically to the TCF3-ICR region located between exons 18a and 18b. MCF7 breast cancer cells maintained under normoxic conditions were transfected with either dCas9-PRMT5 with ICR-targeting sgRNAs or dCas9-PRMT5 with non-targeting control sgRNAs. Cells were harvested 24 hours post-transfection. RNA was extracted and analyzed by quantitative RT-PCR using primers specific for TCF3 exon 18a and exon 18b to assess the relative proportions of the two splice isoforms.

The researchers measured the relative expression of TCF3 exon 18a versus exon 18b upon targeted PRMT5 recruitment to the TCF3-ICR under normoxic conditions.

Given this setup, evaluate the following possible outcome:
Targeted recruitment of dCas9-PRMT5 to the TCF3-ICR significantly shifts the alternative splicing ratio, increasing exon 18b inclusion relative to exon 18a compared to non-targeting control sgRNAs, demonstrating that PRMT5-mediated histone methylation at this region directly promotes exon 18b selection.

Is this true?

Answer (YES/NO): YES